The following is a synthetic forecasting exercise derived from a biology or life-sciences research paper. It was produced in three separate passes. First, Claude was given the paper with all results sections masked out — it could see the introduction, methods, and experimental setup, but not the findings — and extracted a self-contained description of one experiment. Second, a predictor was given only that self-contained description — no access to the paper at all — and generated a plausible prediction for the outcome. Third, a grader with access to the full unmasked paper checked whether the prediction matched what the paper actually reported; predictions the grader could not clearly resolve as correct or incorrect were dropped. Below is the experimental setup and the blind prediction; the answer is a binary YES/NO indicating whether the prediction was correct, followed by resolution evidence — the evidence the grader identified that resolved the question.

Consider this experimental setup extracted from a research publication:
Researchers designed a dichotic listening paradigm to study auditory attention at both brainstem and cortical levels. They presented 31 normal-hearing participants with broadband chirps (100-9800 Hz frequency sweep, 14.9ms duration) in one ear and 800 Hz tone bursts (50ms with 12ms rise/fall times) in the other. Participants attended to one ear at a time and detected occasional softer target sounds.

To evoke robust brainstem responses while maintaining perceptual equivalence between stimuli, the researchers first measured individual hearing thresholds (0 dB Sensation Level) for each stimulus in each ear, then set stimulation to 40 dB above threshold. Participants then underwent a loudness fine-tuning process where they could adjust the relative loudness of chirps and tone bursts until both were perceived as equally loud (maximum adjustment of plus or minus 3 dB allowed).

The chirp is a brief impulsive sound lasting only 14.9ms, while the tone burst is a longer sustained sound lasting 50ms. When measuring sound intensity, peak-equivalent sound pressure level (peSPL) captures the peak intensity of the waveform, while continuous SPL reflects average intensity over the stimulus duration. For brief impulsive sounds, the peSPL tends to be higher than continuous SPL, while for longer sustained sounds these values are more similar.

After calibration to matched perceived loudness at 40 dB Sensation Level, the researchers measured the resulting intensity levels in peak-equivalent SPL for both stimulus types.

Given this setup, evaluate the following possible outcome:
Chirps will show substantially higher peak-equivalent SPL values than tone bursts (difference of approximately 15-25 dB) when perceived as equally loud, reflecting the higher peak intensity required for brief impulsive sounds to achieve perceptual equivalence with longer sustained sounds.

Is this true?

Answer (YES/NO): YES